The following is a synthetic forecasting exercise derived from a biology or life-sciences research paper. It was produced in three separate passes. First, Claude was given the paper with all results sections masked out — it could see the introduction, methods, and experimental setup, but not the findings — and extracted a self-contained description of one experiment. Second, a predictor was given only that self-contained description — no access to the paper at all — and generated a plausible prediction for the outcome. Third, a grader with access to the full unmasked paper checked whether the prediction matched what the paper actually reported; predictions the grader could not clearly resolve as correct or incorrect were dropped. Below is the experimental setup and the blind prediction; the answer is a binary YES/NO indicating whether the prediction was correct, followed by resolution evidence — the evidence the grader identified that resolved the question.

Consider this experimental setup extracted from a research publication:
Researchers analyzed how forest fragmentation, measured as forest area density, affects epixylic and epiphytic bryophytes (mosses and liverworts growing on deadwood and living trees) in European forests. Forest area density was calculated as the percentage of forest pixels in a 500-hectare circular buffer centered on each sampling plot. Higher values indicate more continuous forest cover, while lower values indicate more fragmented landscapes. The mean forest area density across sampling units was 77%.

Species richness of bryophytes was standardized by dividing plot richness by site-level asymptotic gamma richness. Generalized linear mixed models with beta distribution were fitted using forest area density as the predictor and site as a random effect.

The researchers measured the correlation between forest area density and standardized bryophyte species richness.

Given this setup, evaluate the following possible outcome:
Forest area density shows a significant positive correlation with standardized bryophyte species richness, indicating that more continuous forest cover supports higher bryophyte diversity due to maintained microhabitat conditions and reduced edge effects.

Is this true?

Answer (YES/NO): YES